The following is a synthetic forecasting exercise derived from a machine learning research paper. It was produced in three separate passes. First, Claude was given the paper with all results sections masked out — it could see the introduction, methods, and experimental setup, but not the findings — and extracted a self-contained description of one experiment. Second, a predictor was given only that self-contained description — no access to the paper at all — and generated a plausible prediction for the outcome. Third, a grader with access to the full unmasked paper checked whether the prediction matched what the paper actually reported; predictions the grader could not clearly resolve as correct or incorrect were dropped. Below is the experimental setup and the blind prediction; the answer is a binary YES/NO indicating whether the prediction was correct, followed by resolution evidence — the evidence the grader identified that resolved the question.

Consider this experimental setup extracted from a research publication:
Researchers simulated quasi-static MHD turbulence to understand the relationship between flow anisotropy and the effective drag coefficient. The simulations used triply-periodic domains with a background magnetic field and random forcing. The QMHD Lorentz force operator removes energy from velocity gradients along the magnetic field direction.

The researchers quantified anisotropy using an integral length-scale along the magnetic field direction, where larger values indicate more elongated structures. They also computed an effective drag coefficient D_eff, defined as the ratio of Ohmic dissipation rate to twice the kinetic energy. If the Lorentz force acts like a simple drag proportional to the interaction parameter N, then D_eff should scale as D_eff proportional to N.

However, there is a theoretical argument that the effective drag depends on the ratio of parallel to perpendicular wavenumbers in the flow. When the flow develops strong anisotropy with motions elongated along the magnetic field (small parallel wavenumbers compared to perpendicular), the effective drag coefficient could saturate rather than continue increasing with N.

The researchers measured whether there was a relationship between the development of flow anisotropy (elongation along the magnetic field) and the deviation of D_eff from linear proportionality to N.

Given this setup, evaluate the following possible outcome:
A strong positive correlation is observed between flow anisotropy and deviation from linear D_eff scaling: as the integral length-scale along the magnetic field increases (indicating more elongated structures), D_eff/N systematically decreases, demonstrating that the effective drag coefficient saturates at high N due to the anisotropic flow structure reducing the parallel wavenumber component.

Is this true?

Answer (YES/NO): YES